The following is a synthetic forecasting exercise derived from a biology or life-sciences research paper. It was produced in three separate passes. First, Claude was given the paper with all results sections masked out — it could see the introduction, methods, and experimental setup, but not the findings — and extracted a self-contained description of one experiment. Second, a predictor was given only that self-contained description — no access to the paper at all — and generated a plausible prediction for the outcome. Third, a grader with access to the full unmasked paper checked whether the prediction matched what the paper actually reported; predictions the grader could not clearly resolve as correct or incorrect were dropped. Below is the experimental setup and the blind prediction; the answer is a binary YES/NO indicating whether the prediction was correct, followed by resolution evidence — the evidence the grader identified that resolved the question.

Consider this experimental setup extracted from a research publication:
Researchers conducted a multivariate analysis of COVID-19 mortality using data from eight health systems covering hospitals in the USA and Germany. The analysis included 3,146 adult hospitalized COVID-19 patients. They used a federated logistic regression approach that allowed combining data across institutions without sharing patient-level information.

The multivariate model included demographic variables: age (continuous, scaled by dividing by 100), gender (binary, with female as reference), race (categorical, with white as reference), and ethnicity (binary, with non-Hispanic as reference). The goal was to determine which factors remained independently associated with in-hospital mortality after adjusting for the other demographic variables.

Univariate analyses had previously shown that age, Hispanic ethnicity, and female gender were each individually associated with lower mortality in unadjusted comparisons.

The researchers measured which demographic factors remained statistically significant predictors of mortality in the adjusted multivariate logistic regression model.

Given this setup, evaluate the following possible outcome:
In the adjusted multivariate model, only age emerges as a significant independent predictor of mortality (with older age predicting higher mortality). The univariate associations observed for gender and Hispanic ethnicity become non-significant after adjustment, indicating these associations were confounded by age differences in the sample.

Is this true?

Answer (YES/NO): YES